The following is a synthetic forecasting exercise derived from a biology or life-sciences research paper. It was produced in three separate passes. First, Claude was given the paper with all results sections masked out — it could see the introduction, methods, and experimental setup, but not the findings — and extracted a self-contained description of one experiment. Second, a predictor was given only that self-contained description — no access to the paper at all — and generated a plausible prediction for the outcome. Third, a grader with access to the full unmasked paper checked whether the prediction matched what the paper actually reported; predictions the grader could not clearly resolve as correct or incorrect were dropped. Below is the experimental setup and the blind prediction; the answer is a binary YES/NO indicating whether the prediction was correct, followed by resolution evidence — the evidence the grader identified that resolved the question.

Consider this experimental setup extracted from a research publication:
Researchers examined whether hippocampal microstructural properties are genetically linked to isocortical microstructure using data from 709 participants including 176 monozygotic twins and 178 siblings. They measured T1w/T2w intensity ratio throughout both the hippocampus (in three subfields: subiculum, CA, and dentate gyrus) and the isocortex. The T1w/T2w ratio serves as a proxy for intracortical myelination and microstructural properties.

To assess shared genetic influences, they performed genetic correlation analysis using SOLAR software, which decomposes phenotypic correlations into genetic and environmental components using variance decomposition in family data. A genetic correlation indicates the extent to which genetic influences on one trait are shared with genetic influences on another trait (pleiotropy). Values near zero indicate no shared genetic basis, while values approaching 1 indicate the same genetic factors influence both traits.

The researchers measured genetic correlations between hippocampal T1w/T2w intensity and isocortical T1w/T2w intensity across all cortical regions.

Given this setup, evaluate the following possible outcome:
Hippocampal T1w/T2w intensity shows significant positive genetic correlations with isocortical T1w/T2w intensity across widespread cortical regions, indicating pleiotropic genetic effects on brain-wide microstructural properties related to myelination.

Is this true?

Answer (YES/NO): YES